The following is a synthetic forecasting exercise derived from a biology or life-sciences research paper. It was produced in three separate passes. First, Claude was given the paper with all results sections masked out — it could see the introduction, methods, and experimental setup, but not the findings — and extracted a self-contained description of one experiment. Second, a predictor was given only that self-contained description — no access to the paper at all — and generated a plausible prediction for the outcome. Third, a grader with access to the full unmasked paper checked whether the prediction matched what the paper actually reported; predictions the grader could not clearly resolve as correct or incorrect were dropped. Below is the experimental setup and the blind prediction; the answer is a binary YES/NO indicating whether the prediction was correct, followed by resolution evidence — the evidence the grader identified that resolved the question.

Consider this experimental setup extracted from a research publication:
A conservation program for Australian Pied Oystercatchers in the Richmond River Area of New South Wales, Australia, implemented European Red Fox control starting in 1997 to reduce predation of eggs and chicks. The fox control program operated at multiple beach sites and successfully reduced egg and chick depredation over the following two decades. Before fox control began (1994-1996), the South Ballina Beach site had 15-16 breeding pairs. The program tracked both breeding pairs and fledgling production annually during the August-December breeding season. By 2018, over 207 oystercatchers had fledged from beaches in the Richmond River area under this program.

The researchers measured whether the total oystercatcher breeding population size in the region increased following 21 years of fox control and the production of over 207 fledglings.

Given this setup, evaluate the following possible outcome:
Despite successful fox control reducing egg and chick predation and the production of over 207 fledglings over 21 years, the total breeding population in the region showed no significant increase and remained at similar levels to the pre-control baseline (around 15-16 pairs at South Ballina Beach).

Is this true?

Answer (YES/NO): NO